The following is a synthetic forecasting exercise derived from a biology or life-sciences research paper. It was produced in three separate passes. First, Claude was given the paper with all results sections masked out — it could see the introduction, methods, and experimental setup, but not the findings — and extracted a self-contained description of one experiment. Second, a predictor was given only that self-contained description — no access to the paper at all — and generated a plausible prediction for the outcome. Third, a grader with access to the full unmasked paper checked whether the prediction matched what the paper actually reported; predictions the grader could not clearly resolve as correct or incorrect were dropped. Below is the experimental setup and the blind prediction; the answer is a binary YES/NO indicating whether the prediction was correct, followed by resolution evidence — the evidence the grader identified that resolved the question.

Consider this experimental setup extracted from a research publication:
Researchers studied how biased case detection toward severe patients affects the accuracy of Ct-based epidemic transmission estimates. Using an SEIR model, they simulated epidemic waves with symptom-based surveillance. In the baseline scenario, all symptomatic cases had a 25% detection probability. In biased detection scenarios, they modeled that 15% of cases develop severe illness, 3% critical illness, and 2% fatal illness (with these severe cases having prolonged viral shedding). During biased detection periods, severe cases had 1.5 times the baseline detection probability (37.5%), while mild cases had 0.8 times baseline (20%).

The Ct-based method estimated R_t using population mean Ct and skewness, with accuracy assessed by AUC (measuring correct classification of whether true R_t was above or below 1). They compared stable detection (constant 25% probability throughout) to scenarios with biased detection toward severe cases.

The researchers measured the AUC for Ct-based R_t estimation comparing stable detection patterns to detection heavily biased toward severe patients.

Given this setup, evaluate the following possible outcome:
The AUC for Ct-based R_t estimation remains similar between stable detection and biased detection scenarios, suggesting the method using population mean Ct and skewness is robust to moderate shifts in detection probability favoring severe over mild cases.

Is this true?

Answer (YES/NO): NO